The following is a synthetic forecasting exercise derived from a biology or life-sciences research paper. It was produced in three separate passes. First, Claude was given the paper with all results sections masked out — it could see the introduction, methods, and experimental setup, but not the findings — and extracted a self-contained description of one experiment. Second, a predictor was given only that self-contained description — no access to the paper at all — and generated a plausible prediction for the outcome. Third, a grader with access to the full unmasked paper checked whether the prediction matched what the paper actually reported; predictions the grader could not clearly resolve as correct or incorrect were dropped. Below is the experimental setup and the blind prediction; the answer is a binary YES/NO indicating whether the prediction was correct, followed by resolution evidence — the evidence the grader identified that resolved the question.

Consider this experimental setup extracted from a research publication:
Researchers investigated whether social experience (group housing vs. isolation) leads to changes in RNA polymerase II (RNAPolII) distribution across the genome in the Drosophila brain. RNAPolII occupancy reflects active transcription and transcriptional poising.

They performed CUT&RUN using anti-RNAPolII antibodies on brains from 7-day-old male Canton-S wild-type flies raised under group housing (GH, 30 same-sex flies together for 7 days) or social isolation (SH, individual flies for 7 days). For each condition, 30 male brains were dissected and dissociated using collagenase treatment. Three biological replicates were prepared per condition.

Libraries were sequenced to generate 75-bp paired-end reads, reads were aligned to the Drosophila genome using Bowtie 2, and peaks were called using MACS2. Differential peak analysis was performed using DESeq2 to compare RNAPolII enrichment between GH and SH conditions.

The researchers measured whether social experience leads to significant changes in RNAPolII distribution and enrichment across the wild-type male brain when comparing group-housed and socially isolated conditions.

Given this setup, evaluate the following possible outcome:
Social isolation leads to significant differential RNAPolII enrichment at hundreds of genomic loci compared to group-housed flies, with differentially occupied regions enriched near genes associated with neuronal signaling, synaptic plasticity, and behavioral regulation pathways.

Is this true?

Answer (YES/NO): NO